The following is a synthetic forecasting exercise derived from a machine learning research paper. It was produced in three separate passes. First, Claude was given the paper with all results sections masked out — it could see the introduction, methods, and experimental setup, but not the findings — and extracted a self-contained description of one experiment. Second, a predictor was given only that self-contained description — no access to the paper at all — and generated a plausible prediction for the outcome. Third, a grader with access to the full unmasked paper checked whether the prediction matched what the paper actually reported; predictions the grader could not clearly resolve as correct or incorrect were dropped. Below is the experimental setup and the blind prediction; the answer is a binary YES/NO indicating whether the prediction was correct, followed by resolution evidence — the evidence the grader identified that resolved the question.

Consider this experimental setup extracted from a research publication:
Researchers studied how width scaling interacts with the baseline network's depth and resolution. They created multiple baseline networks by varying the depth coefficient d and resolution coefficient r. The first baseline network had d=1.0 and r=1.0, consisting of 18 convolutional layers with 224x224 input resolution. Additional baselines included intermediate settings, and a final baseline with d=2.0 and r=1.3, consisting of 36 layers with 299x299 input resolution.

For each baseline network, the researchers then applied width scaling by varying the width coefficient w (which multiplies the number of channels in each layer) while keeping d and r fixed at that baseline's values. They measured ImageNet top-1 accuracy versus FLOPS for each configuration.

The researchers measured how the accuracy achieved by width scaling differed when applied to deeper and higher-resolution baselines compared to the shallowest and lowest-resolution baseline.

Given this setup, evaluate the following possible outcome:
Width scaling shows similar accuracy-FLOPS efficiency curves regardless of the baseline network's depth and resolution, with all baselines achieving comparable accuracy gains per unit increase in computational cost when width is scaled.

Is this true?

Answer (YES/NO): NO